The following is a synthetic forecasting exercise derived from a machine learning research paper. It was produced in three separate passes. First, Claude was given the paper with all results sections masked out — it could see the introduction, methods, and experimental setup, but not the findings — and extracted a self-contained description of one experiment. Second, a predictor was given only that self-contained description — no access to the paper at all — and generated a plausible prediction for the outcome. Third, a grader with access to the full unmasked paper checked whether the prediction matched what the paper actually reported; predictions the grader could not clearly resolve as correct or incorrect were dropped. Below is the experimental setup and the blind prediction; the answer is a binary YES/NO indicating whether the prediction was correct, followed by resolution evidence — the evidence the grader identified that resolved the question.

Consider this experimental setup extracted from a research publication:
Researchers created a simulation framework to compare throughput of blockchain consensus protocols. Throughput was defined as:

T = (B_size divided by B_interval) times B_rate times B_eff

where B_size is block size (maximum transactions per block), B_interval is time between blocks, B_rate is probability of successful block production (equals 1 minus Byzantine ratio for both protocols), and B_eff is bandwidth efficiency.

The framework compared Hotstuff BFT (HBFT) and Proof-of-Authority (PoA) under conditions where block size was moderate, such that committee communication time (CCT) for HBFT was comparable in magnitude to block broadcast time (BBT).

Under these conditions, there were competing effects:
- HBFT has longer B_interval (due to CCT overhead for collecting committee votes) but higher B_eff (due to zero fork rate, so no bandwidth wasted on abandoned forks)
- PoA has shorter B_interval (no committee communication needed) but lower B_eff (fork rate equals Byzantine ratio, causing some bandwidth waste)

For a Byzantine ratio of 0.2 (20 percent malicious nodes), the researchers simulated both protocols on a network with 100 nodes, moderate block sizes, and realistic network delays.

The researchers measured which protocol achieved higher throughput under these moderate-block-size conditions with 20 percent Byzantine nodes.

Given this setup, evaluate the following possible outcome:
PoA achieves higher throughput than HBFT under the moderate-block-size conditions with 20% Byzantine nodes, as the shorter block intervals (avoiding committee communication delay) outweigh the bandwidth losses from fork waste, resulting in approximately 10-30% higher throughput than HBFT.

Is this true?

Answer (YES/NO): NO